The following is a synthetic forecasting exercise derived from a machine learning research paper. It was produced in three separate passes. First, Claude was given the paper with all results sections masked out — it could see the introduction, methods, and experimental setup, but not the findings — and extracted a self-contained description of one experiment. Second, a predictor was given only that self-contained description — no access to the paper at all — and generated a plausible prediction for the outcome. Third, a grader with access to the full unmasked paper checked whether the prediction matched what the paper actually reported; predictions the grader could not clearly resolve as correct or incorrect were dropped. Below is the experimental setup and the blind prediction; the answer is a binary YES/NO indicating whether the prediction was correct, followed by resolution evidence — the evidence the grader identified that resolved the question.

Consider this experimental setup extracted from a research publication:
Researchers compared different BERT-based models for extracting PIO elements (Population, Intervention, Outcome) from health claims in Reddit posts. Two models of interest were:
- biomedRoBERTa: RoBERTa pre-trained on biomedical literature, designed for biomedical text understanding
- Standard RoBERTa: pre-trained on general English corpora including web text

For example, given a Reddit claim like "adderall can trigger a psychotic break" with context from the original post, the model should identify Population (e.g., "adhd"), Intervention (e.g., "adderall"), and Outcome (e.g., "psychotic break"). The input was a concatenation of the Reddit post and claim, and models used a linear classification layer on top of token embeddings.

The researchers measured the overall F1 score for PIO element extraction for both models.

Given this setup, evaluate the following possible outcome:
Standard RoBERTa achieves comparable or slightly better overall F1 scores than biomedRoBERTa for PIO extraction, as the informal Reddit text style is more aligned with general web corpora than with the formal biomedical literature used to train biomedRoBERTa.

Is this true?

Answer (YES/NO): NO